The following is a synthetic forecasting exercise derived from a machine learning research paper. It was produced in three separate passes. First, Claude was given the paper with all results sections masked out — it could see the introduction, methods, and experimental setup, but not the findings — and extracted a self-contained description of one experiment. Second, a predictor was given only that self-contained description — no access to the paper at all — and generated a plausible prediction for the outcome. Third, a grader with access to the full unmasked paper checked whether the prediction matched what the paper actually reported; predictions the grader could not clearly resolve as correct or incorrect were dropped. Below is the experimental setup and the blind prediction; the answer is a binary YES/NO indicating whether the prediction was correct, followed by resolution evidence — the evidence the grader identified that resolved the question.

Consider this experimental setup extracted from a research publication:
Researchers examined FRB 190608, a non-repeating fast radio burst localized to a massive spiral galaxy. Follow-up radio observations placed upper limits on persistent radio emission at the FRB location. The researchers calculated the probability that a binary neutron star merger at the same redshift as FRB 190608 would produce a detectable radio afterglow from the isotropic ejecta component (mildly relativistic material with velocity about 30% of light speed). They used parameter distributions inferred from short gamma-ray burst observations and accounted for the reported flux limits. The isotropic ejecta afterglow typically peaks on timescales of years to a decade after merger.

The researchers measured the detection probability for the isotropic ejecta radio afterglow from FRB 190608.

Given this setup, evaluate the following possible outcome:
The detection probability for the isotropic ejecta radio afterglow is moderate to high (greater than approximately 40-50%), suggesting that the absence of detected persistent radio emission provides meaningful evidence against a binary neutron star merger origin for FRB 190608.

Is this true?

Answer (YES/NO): NO